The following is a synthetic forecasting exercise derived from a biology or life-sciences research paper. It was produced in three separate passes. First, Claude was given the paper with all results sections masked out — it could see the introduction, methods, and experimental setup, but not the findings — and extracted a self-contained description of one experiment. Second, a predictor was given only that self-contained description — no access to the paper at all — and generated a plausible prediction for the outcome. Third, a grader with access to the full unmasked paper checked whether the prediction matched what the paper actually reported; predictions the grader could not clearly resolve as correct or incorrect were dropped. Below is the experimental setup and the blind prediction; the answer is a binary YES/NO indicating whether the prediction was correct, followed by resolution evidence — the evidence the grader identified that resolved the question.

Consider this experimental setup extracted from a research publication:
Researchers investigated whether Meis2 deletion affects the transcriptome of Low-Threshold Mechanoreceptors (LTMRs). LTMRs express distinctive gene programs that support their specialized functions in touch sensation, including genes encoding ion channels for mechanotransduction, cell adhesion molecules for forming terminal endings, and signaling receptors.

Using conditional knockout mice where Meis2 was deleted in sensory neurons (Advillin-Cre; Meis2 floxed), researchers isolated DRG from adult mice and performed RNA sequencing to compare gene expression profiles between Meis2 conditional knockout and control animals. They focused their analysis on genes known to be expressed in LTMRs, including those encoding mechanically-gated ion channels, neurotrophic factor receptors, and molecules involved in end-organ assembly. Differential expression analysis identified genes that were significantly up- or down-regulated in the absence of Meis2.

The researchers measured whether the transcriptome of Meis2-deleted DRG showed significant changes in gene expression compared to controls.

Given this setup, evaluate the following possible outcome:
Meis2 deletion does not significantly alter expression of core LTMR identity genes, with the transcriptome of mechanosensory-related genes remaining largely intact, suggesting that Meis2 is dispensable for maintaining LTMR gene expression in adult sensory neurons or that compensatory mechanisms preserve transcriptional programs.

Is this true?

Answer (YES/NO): NO